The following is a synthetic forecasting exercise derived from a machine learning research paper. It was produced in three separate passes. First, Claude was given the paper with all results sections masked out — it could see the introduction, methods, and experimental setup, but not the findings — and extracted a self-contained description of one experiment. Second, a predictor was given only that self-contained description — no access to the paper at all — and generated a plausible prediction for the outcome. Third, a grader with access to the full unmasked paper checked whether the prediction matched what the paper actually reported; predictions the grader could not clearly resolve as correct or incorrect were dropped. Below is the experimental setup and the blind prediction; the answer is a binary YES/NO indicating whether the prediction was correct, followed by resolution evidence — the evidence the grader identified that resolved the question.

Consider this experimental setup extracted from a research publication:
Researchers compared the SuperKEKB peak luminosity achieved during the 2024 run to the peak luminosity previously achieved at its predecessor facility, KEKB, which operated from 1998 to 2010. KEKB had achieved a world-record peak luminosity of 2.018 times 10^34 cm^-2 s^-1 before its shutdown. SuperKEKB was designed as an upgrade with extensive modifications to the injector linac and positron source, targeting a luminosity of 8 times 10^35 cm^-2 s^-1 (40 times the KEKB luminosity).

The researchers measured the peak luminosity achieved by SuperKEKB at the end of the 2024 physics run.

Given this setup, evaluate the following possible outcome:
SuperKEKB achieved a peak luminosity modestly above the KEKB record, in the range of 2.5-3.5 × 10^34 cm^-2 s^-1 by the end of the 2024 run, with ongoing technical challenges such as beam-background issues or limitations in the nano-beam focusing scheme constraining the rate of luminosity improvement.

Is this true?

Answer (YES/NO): NO